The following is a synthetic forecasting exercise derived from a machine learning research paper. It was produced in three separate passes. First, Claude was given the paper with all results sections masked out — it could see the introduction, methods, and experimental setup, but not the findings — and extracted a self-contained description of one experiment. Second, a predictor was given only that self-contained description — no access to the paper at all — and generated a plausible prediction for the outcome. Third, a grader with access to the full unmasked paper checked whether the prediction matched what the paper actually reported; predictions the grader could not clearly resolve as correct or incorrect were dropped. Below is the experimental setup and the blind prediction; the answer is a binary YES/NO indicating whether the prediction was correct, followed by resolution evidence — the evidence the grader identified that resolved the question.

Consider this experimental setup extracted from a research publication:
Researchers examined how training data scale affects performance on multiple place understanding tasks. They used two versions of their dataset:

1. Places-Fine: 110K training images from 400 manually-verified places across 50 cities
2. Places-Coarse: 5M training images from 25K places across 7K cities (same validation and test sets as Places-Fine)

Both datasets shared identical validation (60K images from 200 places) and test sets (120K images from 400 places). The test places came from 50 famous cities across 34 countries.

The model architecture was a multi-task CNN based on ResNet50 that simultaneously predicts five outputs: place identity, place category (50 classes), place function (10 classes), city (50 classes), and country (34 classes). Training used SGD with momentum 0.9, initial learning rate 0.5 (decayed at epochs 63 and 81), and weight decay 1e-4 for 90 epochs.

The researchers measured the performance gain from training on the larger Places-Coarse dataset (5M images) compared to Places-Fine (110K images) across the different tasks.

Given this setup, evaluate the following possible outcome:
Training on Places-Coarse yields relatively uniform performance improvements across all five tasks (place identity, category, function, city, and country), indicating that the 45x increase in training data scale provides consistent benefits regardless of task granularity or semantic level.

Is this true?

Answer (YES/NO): NO